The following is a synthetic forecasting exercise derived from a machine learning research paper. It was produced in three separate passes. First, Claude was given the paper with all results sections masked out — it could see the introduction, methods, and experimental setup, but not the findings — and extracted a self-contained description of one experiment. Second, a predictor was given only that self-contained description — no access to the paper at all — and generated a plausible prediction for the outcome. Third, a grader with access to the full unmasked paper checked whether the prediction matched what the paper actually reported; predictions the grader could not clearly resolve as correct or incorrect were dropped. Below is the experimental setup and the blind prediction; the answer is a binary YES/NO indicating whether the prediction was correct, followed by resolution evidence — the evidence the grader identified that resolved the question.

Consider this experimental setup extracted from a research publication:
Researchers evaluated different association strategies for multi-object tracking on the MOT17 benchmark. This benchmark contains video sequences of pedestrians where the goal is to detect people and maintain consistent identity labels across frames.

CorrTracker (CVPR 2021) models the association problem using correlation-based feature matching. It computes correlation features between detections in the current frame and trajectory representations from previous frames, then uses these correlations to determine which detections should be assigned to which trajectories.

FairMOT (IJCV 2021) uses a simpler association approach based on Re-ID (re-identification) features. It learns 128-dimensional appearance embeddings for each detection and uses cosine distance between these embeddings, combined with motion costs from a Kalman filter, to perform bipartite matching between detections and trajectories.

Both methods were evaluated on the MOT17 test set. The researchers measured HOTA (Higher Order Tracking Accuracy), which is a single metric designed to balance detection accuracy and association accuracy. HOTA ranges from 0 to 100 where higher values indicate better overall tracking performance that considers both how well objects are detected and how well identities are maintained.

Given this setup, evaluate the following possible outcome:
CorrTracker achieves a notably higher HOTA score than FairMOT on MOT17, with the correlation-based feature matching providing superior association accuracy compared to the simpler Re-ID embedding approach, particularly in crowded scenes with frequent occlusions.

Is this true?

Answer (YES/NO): NO